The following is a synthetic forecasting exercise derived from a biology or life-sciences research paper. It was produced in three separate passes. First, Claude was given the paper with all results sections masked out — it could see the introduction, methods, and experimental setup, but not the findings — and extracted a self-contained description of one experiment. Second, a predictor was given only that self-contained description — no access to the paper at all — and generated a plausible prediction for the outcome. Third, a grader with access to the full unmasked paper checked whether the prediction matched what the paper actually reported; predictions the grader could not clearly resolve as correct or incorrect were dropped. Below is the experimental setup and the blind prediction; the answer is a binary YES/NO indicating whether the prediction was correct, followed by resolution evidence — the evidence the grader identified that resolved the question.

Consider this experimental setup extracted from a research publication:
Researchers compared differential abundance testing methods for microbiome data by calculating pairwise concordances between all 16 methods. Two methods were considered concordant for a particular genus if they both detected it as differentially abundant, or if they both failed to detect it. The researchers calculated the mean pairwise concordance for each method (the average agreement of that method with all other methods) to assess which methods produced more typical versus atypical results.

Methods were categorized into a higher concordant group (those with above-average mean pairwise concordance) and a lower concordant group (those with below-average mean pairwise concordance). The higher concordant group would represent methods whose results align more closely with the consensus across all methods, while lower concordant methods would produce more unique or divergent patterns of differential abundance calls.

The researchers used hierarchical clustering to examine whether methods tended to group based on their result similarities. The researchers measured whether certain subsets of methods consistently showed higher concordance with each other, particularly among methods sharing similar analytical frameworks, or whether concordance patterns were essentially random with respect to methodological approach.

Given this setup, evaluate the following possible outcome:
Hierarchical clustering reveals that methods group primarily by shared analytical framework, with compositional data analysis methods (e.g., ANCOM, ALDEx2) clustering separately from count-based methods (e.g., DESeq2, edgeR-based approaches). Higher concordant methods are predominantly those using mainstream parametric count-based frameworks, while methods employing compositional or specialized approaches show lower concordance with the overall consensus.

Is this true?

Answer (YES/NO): NO